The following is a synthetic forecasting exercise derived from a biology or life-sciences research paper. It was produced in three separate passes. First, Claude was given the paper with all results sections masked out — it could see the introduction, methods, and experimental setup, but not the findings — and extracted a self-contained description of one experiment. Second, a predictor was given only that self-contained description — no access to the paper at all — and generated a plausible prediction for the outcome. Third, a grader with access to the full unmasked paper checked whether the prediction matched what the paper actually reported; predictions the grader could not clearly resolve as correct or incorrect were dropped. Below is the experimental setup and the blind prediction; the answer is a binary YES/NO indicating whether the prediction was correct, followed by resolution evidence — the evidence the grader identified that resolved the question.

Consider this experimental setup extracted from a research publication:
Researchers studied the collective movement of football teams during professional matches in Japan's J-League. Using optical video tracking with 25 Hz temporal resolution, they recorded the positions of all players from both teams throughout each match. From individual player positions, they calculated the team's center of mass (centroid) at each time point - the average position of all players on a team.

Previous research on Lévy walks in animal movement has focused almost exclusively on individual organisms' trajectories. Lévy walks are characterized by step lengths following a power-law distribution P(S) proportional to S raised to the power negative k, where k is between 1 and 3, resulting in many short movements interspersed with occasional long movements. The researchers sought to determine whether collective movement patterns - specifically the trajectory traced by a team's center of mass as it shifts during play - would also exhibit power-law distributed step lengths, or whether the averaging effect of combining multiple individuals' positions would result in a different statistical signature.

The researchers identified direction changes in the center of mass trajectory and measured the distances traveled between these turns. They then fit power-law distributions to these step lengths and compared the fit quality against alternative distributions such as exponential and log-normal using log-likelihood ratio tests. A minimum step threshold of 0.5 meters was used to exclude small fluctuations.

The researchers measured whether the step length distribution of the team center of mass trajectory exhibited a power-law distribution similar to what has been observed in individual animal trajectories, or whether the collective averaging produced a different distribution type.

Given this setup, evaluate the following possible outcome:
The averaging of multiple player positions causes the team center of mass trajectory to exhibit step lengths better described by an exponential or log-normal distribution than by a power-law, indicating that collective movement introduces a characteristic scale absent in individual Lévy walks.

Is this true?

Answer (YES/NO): NO